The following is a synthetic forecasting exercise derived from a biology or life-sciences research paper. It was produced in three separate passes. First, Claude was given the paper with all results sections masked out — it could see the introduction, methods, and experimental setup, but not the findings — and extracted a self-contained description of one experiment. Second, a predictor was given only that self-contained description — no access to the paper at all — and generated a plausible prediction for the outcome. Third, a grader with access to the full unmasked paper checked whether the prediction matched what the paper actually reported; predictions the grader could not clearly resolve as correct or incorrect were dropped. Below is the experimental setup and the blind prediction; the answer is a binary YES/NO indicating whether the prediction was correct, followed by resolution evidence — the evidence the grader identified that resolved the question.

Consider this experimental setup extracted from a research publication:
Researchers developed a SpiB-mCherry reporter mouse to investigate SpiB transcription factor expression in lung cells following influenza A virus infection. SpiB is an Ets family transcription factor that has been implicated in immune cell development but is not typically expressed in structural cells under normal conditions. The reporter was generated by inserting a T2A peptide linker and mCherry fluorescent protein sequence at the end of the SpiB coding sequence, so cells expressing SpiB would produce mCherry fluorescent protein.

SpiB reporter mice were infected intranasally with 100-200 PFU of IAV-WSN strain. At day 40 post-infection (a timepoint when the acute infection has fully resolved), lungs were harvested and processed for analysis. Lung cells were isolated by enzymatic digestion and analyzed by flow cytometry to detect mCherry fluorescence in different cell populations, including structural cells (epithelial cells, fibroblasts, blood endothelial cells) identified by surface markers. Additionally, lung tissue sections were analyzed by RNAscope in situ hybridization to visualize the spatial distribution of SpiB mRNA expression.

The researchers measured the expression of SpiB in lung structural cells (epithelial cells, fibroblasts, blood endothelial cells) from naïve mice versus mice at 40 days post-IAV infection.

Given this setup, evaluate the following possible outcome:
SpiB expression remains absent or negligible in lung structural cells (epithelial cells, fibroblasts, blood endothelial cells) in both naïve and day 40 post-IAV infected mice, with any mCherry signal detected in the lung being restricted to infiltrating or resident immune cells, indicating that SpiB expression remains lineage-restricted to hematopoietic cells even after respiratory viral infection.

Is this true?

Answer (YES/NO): NO